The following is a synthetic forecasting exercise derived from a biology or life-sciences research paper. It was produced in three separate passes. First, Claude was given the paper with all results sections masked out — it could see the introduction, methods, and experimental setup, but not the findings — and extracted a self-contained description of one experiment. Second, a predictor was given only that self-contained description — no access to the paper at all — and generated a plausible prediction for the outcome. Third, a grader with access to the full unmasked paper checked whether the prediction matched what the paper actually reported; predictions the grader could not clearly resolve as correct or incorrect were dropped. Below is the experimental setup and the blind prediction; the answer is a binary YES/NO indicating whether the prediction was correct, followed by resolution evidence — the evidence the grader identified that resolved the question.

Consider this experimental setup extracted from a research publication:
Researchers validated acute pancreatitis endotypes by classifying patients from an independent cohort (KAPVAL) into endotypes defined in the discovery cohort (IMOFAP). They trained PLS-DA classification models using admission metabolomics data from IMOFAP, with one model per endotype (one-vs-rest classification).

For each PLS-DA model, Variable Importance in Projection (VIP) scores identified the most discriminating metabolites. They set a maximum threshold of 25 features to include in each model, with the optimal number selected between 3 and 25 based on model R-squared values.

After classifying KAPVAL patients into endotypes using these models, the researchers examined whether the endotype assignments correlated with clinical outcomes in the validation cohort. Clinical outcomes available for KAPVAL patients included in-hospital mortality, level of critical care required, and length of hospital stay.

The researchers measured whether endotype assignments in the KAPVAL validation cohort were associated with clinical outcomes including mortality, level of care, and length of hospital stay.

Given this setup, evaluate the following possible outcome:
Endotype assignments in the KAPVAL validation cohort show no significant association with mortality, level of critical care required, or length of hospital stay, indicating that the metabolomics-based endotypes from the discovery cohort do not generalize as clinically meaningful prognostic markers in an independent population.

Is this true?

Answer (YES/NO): NO